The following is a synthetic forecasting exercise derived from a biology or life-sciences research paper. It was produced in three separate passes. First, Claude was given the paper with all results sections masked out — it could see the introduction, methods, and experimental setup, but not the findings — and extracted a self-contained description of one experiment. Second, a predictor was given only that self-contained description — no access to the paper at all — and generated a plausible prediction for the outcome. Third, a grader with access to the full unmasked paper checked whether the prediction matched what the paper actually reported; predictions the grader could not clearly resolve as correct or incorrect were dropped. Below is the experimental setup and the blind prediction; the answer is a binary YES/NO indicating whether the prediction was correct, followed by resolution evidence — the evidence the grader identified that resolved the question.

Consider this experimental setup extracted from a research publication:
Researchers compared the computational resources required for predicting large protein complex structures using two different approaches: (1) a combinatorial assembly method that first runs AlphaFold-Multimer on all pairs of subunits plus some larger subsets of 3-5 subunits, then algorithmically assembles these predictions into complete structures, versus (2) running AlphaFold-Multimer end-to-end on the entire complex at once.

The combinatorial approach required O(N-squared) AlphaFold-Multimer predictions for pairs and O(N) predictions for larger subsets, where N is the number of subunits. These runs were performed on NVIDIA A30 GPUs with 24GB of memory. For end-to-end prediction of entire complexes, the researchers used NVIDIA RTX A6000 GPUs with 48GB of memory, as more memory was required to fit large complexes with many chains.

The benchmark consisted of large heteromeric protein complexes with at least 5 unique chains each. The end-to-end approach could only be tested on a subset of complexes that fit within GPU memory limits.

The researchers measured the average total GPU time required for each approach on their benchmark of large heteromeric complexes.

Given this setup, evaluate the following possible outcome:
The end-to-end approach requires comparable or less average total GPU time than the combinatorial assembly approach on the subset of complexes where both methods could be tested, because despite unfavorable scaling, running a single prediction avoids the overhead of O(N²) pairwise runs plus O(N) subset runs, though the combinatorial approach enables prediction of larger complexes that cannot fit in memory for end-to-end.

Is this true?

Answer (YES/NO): YES